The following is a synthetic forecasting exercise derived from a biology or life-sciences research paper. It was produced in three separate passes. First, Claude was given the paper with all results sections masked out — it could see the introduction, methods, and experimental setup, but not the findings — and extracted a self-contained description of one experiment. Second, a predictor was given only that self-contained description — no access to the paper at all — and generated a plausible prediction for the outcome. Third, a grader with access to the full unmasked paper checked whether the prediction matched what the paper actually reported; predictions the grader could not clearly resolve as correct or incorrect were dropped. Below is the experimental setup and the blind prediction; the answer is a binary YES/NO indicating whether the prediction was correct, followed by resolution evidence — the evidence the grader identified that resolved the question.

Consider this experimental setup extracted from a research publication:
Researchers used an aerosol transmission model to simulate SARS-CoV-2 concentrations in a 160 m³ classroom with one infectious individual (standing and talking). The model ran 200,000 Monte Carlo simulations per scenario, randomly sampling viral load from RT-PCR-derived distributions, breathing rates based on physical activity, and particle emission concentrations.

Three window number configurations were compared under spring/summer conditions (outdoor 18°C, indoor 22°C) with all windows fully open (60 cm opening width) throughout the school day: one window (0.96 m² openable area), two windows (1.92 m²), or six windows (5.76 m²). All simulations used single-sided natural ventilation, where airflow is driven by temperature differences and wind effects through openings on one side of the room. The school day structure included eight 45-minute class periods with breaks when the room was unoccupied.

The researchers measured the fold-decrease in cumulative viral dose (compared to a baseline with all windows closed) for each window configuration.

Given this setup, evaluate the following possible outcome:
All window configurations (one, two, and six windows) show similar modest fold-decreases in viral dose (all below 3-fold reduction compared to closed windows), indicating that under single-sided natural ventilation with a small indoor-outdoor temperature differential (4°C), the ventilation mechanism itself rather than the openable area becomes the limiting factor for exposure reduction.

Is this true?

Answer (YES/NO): NO